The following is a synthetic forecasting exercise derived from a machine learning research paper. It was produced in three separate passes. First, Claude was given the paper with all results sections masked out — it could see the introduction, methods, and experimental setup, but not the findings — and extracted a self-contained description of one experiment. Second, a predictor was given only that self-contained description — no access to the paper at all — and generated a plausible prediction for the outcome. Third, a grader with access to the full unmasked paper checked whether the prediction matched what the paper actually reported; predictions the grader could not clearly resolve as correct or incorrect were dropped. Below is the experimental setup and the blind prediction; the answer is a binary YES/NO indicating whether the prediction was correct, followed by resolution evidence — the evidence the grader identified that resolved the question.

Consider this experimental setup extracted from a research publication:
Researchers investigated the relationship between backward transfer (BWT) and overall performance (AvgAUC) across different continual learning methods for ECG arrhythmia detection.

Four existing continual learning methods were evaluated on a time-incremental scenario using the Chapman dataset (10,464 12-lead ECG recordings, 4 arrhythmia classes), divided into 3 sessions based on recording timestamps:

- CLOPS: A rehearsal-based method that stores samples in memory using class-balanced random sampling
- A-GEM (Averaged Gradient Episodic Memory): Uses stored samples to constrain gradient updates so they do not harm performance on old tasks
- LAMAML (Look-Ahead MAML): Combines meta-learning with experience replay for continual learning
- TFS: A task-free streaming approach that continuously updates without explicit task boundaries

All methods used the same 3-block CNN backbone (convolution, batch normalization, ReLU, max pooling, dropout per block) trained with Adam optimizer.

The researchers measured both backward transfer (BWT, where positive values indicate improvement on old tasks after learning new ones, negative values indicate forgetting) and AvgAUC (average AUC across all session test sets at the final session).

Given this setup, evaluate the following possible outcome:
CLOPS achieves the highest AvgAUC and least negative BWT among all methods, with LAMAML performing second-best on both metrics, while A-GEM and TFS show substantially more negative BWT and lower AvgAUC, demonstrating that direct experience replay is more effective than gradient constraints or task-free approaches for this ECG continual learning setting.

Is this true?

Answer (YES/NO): NO